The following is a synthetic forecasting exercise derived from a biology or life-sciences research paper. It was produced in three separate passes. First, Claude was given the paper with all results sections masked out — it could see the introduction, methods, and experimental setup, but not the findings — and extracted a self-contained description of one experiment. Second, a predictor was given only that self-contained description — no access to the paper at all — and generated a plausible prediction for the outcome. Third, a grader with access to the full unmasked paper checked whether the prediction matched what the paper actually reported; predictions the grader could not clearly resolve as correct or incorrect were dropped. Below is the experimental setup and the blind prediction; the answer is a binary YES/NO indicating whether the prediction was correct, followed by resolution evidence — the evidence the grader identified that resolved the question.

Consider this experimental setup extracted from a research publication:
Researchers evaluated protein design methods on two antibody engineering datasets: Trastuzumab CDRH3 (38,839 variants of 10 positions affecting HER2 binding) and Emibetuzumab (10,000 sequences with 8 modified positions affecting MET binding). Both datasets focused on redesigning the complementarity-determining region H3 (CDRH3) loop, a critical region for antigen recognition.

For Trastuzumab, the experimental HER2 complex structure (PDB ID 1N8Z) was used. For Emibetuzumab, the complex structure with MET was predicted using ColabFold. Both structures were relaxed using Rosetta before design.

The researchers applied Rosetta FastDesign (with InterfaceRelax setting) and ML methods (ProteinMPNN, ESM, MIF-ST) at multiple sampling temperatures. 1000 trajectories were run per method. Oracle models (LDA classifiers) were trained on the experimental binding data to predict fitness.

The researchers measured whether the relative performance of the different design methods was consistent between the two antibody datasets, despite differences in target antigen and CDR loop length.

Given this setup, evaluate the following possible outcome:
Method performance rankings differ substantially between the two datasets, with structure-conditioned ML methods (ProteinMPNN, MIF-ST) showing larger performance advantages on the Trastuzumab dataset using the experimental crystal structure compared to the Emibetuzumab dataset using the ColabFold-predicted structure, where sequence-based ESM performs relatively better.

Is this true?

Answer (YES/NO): NO